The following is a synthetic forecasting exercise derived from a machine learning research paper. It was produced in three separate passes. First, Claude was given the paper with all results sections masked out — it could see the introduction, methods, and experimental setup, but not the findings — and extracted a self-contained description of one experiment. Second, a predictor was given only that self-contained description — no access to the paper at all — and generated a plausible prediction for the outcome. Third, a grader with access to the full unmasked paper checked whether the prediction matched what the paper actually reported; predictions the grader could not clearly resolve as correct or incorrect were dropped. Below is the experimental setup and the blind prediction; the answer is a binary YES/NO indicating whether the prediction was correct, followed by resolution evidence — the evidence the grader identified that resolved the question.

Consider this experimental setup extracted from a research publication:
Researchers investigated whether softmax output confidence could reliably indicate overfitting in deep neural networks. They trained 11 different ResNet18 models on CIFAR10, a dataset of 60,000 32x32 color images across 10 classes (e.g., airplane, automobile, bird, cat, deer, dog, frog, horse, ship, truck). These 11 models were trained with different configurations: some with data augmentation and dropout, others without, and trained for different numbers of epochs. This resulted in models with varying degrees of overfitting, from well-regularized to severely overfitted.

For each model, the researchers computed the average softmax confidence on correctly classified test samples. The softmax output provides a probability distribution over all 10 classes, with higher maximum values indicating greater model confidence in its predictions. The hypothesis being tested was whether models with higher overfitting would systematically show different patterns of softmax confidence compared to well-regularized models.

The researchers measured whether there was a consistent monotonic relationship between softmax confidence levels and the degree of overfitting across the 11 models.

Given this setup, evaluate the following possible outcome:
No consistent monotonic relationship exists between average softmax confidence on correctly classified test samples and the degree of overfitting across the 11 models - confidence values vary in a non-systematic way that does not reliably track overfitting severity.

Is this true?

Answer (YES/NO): YES